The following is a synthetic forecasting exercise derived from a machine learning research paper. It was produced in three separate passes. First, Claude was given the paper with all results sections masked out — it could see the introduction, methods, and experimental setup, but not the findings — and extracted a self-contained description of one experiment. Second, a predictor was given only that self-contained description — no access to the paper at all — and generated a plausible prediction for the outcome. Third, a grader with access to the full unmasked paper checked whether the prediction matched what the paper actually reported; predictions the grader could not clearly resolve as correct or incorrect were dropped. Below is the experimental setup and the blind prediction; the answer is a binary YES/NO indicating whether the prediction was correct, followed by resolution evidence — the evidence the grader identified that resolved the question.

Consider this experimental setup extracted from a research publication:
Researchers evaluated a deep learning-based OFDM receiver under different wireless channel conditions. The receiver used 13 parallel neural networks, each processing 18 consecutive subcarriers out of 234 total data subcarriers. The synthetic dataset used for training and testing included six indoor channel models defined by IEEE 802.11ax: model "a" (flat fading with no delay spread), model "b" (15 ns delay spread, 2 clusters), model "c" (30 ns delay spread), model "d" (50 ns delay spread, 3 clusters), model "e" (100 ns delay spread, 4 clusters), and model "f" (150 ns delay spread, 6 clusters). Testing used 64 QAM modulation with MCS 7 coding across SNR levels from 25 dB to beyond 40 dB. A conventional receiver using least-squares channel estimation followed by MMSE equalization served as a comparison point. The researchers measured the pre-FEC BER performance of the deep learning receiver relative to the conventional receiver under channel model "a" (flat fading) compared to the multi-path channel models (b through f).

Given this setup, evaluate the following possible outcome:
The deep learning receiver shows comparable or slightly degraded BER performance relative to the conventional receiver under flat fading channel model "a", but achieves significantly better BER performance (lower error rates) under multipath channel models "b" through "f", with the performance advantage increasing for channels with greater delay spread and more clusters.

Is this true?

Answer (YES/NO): NO